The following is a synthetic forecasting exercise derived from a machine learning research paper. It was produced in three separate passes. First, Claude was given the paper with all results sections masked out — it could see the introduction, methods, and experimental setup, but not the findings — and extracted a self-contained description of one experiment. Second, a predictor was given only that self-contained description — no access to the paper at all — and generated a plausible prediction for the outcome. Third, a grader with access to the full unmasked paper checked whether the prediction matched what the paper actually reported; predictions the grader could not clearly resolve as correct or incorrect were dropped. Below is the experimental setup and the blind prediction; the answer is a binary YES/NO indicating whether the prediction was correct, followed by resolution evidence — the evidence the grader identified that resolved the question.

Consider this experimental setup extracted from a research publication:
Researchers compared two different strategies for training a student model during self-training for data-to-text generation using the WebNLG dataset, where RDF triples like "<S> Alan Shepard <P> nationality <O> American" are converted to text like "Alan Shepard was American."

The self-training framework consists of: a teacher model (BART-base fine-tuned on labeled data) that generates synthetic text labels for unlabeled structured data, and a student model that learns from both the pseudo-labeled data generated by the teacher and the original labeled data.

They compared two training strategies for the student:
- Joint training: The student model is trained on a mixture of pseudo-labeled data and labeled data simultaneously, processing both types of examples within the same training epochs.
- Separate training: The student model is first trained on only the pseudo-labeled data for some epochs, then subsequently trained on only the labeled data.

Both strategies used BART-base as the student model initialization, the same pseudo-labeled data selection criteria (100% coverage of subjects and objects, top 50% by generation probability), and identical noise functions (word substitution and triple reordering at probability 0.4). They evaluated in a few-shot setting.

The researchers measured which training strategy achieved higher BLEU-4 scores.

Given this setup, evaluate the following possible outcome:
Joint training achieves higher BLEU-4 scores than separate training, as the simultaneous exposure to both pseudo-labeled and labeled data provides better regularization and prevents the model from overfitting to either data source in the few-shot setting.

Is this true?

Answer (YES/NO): NO